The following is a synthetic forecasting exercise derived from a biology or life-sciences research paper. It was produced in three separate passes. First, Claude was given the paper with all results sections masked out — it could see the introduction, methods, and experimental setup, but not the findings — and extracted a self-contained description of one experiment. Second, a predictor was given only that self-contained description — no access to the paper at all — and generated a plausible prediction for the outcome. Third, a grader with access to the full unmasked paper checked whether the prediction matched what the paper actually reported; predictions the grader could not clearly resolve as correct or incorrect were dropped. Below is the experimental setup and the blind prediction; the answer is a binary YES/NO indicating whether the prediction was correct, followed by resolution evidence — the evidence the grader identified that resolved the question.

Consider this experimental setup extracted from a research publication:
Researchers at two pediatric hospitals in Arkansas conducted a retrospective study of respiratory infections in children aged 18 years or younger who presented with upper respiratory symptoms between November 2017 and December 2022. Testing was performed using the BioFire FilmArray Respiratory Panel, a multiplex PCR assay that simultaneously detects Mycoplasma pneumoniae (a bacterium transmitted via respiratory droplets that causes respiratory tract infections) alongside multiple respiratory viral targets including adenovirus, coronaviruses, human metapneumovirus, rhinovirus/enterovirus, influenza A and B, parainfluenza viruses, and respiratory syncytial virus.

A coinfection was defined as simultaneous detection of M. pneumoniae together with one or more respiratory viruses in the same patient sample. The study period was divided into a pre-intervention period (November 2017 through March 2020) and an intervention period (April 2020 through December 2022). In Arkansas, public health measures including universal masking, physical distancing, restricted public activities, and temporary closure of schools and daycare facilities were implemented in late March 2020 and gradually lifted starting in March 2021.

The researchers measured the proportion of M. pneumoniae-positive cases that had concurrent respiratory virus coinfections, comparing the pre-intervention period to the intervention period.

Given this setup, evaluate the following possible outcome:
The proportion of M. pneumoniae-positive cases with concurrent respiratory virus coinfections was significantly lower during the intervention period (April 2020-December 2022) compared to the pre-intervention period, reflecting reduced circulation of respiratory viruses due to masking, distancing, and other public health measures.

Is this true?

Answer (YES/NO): NO